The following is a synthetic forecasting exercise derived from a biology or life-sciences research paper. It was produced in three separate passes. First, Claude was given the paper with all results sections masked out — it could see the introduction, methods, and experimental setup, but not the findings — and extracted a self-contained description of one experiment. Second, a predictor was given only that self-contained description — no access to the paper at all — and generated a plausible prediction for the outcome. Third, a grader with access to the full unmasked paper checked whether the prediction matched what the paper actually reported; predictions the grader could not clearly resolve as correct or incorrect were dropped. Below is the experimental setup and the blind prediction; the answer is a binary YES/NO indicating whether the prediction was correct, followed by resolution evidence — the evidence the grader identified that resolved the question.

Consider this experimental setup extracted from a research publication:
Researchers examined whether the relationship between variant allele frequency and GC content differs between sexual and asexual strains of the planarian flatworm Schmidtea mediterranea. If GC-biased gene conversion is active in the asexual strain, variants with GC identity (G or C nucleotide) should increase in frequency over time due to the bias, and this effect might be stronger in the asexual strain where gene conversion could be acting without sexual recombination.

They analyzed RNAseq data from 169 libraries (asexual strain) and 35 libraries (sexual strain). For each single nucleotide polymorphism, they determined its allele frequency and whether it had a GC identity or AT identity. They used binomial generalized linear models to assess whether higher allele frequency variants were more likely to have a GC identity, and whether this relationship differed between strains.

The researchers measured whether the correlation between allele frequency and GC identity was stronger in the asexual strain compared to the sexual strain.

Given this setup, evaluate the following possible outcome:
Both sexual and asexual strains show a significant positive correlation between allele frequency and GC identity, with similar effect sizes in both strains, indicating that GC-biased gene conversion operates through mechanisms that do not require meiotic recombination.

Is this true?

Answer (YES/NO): NO